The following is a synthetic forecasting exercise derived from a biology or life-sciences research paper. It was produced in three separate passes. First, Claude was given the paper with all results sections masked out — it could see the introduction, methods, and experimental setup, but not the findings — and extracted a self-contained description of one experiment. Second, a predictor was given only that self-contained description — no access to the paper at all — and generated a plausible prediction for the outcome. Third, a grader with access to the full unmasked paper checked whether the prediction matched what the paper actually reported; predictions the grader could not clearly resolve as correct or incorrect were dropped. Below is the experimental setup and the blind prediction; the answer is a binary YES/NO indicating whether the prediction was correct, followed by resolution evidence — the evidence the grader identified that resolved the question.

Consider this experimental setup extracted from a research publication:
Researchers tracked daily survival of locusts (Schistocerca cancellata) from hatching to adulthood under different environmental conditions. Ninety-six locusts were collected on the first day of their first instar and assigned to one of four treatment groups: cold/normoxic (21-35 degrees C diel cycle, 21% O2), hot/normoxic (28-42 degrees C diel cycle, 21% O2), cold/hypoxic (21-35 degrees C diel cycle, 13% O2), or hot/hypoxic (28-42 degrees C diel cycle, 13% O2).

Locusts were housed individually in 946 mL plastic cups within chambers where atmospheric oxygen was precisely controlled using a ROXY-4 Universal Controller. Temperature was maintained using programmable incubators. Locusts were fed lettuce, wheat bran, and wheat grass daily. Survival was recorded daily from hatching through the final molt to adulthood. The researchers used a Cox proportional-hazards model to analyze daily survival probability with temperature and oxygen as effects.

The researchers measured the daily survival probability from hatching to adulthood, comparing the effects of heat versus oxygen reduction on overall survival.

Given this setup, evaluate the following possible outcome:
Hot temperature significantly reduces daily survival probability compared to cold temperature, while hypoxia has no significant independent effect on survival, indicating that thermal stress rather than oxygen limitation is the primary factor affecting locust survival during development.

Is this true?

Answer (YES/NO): YES